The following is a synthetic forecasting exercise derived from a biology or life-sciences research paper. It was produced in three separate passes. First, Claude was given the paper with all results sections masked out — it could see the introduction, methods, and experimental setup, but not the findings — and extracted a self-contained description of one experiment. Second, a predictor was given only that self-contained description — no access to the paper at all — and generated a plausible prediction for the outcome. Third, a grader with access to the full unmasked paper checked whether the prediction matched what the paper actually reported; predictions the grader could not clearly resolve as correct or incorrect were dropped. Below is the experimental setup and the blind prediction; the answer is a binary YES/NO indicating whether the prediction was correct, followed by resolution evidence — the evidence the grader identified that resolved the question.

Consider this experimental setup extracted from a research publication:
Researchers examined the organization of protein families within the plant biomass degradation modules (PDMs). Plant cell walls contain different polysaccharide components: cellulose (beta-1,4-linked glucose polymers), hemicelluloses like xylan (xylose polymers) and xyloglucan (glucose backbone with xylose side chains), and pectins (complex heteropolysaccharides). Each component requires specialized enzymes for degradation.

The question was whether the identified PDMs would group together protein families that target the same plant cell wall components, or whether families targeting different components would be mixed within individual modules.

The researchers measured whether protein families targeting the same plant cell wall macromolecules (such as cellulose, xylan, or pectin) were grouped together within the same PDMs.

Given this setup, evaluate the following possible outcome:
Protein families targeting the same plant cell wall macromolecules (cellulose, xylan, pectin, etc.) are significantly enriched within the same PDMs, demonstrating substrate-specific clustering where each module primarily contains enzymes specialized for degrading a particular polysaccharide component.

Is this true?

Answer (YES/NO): NO